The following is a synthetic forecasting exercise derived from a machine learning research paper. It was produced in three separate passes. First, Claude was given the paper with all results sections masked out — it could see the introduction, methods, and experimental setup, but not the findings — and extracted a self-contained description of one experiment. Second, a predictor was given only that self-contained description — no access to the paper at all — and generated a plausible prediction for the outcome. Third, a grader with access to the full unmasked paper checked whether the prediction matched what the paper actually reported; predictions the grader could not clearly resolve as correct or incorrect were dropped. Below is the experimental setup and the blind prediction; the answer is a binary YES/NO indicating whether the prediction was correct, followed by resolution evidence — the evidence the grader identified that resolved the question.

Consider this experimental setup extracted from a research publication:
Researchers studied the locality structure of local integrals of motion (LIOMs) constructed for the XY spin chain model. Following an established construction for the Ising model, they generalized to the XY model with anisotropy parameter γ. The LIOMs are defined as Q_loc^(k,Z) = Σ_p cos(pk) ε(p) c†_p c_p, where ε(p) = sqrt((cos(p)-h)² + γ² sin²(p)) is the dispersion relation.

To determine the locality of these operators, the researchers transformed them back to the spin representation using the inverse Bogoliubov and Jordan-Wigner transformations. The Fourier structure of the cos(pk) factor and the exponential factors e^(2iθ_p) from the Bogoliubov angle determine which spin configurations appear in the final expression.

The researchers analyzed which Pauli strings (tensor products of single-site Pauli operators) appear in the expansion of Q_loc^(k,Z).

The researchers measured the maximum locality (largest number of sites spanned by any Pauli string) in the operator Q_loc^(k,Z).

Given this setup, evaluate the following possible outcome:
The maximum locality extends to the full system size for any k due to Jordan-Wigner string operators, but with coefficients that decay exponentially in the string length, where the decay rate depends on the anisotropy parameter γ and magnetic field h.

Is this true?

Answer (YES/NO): NO